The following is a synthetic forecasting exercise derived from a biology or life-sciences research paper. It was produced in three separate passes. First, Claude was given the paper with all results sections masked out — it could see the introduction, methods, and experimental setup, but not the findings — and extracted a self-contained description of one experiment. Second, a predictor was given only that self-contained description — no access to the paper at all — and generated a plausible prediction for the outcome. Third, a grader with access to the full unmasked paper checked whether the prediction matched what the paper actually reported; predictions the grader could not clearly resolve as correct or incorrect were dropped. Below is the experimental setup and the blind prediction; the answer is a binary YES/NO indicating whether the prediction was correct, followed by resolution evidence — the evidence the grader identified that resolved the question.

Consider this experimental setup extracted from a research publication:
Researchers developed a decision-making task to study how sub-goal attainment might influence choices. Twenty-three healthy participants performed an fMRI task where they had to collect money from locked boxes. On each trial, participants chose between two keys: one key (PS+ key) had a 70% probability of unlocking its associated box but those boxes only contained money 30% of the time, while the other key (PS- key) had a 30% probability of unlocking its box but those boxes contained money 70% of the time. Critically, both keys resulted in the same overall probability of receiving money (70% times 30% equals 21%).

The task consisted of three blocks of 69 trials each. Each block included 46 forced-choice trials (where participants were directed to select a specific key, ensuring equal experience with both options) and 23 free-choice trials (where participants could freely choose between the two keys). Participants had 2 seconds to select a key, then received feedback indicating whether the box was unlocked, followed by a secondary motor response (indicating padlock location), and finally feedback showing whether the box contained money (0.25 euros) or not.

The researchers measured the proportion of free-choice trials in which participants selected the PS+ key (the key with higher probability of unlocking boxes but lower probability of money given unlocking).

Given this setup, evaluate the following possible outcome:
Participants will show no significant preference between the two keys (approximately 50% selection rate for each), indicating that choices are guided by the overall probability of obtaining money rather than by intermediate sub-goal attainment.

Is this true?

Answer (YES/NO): NO